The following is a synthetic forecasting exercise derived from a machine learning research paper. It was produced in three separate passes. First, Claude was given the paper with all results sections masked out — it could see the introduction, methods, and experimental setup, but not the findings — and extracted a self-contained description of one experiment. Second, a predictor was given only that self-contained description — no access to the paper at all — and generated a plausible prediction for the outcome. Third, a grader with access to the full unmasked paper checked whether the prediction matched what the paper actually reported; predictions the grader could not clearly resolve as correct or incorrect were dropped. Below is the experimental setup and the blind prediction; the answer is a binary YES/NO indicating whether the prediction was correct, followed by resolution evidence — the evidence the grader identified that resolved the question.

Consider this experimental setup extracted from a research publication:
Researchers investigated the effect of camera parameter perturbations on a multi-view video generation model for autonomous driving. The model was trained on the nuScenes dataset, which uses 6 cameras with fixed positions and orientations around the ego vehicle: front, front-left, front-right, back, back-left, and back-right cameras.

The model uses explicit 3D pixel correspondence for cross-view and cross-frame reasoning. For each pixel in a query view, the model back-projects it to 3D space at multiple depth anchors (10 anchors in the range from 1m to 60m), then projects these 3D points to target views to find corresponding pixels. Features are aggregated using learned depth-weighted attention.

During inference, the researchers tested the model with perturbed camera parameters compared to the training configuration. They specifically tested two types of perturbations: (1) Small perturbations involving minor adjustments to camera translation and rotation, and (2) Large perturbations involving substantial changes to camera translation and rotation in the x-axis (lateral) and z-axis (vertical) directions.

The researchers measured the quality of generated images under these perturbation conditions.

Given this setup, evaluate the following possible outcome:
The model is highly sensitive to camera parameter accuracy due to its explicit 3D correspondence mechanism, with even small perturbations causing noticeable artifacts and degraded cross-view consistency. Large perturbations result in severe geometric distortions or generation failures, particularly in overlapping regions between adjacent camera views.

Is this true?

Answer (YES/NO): NO